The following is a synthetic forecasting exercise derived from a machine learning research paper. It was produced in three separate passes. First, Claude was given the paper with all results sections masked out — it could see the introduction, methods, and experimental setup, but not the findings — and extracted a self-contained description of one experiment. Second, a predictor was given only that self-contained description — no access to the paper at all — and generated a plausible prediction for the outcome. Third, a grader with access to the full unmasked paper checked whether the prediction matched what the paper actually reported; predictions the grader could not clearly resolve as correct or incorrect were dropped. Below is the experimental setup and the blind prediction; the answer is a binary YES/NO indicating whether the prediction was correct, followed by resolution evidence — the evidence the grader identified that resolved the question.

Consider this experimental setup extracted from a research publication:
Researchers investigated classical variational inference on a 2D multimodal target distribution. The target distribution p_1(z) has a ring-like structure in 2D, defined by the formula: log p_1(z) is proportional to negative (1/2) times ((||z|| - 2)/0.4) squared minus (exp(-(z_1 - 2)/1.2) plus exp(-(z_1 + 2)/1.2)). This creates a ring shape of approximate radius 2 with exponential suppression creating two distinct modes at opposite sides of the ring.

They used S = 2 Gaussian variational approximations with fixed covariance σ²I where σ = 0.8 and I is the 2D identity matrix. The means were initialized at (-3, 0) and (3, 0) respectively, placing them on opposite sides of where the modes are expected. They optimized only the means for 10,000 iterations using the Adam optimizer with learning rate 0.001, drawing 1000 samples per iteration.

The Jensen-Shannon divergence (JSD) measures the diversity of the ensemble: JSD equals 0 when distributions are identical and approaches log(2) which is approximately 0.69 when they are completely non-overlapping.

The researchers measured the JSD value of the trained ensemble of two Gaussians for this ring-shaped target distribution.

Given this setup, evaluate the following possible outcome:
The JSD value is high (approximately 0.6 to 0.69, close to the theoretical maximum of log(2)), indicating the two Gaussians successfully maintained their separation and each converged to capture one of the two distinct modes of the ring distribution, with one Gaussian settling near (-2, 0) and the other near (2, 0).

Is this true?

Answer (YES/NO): YES